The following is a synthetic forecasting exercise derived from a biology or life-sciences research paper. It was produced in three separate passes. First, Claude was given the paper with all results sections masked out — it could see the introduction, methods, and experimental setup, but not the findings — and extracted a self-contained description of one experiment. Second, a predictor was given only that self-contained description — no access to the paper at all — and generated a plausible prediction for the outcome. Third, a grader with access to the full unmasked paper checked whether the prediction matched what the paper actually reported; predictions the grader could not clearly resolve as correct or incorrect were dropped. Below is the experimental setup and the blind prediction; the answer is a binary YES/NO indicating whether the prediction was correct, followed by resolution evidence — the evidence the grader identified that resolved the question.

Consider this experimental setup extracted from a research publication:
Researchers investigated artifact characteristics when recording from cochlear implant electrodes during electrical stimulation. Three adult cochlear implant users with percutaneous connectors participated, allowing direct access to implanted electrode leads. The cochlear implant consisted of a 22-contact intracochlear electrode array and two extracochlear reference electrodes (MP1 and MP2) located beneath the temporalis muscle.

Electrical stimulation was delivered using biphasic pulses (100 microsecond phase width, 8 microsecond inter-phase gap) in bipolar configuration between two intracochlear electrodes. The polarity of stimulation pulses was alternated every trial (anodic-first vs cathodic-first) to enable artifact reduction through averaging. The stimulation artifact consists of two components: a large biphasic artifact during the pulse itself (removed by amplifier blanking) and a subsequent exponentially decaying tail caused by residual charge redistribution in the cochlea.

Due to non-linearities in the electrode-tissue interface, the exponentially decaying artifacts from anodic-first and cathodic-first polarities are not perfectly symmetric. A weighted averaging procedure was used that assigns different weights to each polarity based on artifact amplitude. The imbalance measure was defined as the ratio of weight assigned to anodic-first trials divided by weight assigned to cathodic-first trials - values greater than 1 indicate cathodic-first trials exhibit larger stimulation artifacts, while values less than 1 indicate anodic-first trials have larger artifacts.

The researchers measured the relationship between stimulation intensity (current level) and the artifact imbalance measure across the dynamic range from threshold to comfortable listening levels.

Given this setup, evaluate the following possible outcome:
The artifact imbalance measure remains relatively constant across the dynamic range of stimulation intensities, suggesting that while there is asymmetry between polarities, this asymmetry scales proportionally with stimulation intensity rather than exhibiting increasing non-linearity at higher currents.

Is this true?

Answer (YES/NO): NO